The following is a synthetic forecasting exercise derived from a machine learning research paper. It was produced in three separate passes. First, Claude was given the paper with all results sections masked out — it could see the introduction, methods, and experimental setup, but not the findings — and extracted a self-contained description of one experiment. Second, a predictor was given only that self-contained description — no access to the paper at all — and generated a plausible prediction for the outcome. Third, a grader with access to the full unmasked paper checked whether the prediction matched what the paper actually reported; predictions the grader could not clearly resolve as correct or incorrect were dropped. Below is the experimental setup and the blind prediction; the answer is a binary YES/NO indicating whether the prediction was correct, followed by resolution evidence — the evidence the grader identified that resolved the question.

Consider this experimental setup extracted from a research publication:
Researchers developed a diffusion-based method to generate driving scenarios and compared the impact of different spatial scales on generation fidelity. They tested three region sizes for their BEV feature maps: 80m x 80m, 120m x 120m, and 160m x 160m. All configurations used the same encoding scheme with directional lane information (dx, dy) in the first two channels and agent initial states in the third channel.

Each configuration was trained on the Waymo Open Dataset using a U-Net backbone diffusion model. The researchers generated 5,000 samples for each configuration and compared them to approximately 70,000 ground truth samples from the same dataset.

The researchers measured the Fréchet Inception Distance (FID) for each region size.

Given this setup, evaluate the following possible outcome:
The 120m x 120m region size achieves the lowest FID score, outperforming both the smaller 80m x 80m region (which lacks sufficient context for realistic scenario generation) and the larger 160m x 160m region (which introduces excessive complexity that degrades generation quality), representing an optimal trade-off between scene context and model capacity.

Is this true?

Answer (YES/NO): NO